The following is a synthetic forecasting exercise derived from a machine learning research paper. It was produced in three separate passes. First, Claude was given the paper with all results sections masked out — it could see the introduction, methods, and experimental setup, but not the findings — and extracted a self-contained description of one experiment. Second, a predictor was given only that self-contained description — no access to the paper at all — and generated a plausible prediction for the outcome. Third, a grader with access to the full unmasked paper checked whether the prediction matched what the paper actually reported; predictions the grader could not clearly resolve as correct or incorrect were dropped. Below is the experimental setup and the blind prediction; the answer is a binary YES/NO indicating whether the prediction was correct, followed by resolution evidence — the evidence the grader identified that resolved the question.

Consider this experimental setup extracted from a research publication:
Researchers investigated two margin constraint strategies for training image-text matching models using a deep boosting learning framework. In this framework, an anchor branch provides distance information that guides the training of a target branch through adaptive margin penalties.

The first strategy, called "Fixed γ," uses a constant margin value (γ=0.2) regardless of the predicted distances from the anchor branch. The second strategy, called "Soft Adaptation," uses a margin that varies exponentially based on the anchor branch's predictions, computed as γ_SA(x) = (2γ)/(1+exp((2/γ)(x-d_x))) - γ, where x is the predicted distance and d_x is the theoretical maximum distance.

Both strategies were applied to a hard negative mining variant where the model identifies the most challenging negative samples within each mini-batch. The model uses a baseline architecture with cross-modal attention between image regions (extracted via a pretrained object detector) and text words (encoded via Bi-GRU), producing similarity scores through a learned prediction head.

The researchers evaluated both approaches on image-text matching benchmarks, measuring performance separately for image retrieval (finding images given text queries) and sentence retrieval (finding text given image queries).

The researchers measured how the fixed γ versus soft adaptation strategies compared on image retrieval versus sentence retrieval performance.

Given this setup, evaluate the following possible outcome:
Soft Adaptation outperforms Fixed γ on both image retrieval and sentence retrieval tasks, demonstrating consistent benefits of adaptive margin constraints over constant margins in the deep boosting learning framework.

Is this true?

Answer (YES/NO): NO